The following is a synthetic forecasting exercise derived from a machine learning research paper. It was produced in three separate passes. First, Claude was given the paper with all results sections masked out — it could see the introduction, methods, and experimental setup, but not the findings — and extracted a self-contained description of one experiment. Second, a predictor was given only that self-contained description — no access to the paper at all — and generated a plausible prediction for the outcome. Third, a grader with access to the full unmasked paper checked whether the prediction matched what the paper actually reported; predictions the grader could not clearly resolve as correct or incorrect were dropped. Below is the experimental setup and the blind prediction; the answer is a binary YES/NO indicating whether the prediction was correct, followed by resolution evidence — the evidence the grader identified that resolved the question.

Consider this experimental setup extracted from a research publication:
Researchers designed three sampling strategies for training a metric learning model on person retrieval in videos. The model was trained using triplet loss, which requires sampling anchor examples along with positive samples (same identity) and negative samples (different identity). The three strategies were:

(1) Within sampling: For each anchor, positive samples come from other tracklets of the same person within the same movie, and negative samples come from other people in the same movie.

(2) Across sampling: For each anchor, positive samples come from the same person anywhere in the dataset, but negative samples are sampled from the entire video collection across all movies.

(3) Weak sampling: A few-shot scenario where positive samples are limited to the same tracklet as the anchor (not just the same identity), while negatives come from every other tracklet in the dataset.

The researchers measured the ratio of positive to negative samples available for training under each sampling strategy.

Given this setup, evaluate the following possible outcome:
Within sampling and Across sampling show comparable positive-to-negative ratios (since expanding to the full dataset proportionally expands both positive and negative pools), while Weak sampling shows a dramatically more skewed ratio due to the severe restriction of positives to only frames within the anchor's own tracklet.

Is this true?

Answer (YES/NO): NO